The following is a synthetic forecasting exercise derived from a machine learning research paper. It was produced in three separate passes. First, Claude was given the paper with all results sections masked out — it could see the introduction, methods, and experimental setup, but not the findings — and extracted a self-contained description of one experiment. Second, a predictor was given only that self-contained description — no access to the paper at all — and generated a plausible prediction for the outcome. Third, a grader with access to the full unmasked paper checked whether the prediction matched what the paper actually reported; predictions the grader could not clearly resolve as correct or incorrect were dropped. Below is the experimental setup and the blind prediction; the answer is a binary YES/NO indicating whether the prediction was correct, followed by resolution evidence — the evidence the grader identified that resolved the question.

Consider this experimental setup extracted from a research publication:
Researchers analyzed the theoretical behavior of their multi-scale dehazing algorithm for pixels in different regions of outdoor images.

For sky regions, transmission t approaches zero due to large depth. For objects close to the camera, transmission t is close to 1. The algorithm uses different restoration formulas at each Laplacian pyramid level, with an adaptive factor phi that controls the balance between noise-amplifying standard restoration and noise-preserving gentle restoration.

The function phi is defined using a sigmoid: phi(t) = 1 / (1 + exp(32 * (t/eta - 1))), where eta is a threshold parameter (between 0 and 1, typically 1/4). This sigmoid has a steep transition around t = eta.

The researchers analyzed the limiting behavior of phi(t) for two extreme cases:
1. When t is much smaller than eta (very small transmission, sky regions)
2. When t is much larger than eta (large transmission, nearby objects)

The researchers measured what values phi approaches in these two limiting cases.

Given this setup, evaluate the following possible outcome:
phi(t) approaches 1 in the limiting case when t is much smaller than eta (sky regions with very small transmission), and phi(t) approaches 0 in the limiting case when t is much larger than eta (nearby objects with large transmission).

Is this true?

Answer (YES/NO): YES